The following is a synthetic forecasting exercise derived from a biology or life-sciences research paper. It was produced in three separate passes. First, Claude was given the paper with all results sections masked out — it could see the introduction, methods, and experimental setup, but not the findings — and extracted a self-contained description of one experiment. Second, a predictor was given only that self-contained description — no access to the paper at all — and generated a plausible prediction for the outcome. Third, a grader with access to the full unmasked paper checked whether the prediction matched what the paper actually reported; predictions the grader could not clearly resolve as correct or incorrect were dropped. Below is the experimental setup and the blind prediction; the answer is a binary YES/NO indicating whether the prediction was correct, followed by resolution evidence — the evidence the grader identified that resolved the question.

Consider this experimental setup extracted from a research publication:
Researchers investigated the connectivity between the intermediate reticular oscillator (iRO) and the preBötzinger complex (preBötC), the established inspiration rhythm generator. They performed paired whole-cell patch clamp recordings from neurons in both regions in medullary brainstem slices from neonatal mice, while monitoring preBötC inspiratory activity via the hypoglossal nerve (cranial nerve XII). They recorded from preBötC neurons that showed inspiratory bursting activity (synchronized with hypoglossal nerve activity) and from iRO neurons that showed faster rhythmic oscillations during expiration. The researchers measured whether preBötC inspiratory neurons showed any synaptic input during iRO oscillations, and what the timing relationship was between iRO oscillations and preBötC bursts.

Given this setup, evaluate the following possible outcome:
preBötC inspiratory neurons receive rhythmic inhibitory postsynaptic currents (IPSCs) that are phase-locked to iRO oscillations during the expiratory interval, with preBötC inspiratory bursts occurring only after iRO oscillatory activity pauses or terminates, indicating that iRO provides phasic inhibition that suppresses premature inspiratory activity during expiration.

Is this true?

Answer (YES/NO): NO